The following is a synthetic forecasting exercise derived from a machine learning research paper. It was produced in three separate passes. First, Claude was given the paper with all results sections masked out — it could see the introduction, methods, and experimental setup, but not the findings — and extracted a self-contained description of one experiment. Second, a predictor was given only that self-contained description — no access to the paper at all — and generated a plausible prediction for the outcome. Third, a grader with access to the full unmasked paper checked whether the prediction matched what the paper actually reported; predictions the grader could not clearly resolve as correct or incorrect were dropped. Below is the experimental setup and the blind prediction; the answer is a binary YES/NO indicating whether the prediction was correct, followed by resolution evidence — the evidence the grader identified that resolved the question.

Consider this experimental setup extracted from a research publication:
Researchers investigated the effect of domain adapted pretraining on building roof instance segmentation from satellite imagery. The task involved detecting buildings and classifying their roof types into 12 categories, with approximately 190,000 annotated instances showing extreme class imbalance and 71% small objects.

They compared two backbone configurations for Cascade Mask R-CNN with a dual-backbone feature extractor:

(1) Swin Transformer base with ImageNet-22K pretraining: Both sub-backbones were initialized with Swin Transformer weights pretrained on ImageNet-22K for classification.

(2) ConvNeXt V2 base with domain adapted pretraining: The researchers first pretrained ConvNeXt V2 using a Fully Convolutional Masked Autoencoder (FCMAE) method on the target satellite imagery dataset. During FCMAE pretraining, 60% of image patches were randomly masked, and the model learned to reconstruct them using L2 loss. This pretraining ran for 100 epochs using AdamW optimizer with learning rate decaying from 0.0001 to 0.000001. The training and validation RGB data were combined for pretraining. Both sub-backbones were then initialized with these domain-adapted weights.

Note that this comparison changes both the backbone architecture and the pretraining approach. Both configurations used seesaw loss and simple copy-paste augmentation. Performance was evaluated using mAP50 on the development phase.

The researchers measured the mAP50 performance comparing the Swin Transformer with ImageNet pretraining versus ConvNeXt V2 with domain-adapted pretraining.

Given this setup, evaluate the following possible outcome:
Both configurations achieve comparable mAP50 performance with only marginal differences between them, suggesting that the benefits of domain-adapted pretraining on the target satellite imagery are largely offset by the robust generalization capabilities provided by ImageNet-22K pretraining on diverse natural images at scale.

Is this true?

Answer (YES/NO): NO